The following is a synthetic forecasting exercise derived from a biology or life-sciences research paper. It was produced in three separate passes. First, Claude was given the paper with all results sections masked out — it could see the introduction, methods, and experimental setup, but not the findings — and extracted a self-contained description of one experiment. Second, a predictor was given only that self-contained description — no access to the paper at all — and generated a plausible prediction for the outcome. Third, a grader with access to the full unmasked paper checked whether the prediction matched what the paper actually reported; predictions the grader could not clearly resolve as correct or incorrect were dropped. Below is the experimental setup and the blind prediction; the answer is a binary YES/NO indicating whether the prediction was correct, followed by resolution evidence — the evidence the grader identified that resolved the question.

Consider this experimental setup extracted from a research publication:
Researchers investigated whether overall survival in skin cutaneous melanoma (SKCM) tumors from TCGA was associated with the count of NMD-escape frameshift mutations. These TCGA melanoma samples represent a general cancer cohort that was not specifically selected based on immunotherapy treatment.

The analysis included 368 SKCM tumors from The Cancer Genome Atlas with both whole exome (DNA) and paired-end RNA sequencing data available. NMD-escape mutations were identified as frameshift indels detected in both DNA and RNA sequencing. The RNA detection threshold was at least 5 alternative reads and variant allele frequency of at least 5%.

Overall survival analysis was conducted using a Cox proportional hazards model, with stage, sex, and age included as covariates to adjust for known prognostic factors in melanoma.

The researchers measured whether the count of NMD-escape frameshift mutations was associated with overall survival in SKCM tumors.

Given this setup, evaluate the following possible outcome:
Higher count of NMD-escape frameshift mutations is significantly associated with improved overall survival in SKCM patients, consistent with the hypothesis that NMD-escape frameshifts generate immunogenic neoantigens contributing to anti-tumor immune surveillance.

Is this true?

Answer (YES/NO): YES